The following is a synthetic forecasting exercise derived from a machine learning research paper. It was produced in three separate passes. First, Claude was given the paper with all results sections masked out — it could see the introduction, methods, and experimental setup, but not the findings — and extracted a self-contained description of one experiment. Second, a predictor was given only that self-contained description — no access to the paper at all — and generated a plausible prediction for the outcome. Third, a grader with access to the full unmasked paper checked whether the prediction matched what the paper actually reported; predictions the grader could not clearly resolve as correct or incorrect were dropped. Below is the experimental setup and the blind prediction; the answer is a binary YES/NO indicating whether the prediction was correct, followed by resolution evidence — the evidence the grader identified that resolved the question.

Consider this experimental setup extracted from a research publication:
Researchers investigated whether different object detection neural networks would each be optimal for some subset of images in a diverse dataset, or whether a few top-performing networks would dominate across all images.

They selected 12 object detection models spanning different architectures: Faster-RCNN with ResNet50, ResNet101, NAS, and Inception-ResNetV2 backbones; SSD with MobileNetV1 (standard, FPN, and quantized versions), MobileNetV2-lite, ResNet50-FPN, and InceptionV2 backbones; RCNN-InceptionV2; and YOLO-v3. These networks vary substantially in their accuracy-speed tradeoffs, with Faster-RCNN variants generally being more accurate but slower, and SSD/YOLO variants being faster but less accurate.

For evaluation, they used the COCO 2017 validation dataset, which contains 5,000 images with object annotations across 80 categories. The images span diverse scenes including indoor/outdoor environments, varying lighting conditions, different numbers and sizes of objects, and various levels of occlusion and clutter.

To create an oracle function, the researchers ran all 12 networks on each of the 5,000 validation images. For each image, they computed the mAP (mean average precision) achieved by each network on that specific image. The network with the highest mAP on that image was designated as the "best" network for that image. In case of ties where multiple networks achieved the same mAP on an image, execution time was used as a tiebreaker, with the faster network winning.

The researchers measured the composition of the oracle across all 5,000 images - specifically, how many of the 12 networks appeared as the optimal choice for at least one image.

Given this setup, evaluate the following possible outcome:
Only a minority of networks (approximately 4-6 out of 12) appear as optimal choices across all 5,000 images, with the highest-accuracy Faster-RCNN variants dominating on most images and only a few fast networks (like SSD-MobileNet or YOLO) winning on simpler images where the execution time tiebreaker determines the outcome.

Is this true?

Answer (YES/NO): NO